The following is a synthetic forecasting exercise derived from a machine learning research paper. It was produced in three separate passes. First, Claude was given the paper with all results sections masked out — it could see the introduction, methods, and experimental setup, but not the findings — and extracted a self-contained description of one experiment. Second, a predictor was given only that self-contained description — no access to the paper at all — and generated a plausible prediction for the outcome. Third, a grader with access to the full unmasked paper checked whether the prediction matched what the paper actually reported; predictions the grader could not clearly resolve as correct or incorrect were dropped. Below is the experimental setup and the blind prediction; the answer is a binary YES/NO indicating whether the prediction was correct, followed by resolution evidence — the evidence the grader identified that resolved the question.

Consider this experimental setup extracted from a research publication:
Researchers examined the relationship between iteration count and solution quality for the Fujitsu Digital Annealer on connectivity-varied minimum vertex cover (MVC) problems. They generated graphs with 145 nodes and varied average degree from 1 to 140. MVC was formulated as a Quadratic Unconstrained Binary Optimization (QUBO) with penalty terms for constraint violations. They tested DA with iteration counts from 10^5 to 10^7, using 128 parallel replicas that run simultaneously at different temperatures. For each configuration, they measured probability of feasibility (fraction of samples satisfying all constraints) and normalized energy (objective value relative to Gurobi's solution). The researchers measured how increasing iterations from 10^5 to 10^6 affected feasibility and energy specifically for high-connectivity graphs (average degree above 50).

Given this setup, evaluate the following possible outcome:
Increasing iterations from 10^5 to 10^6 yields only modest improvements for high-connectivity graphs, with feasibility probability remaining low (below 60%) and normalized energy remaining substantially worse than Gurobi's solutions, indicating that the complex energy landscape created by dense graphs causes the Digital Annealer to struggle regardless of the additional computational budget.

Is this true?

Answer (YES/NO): NO